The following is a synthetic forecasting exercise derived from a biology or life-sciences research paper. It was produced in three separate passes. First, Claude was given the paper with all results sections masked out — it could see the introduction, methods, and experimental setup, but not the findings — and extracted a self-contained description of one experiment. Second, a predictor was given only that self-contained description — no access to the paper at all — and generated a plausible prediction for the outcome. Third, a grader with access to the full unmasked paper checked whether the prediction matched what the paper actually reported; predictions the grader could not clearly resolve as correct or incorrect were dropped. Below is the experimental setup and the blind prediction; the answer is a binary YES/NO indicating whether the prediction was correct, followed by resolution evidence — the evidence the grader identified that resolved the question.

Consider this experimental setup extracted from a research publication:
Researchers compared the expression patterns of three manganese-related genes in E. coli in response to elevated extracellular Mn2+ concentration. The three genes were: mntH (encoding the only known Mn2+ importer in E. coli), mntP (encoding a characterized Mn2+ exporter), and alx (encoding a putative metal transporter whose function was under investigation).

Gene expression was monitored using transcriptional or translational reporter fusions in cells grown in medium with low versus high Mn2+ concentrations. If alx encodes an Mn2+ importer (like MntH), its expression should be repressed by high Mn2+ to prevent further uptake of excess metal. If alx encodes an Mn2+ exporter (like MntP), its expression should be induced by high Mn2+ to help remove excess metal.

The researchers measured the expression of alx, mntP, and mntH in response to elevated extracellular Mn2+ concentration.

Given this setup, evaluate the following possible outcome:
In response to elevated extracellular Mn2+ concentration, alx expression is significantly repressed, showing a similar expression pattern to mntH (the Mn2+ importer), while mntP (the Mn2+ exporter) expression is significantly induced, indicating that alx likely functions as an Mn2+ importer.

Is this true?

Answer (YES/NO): NO